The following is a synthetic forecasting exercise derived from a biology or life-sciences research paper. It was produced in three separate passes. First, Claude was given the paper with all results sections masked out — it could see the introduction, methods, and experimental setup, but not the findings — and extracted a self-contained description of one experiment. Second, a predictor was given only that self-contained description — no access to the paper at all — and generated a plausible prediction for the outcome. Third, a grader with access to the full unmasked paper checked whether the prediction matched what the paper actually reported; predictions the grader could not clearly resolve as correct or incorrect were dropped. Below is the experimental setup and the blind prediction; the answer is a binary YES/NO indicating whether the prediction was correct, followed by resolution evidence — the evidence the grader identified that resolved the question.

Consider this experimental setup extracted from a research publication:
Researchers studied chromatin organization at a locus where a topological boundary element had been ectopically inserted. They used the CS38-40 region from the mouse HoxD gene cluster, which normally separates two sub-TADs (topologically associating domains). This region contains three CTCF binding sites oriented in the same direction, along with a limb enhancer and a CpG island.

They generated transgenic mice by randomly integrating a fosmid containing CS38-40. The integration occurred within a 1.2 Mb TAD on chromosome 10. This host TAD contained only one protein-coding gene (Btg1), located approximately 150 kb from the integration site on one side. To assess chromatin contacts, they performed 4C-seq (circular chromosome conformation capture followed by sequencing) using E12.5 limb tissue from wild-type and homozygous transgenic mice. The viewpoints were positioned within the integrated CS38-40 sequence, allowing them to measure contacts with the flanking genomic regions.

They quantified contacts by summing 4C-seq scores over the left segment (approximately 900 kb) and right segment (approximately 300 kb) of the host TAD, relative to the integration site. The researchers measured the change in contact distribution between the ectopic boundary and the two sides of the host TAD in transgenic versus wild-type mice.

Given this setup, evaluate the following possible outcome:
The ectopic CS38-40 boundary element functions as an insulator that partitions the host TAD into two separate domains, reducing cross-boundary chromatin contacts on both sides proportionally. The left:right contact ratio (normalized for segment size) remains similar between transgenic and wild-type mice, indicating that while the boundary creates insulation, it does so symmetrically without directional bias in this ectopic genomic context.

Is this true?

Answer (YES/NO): NO